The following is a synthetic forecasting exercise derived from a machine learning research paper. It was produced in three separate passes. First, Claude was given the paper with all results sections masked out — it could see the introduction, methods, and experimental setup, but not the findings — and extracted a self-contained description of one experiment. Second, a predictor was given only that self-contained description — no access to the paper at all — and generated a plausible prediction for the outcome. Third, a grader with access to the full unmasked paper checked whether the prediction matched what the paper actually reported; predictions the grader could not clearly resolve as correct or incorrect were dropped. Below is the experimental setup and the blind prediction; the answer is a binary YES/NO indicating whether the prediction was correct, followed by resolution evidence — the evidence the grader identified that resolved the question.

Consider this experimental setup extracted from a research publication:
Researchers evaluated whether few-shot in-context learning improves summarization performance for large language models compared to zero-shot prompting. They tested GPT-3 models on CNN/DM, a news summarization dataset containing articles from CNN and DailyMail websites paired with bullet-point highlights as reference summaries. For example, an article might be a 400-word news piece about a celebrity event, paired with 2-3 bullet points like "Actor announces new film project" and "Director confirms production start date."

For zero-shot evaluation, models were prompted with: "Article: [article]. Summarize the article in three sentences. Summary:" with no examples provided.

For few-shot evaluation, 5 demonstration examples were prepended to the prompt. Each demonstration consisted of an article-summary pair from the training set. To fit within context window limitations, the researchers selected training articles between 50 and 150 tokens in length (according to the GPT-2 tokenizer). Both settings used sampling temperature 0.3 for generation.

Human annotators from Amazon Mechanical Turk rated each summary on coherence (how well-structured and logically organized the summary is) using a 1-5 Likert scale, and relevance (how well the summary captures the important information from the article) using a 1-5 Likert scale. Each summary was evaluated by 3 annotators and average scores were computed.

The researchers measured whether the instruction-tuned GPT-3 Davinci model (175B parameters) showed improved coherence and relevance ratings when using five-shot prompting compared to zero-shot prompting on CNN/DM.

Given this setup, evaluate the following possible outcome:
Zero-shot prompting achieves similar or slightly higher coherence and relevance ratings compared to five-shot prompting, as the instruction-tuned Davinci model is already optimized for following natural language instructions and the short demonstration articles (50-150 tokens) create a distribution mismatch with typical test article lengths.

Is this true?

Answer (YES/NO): YES